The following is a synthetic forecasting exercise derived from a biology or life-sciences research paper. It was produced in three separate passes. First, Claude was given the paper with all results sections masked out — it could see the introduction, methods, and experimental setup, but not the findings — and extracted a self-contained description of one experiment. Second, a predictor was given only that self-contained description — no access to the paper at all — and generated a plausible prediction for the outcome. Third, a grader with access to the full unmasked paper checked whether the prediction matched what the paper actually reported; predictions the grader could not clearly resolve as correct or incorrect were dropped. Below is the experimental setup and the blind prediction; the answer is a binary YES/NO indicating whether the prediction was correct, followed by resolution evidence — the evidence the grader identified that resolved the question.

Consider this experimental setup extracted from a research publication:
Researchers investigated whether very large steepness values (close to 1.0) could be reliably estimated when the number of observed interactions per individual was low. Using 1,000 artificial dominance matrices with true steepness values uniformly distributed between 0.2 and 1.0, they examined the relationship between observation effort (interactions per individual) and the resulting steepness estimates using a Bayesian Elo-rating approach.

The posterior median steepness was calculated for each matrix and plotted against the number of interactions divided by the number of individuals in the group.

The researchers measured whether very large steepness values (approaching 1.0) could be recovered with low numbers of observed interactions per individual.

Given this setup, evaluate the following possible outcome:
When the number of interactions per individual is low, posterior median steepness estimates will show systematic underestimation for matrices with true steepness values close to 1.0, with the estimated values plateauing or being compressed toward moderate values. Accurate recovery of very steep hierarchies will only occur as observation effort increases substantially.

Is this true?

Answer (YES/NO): YES